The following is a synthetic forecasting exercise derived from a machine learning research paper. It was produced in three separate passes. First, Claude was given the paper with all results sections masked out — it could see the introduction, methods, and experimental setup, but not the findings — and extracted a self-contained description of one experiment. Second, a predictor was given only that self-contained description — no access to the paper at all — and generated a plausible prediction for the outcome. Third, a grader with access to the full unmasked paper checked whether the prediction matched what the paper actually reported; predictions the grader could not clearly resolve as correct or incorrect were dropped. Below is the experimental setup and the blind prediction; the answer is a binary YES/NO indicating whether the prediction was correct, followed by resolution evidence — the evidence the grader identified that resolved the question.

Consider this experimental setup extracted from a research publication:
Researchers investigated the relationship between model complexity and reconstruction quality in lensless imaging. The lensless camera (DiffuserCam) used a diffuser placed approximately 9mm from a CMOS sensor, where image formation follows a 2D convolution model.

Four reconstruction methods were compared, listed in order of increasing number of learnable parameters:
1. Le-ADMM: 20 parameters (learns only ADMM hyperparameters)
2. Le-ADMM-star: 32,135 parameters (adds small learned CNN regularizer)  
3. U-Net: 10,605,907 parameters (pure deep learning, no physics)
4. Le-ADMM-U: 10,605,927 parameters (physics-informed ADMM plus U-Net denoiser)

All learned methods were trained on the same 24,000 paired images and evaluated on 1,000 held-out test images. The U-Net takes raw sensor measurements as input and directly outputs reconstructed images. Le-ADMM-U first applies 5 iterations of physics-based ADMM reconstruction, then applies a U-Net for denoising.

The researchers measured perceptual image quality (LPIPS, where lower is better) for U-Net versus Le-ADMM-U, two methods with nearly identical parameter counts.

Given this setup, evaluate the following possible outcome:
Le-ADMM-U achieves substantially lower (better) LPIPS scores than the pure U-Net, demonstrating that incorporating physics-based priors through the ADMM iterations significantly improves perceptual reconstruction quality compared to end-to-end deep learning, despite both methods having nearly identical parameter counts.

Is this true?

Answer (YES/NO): YES